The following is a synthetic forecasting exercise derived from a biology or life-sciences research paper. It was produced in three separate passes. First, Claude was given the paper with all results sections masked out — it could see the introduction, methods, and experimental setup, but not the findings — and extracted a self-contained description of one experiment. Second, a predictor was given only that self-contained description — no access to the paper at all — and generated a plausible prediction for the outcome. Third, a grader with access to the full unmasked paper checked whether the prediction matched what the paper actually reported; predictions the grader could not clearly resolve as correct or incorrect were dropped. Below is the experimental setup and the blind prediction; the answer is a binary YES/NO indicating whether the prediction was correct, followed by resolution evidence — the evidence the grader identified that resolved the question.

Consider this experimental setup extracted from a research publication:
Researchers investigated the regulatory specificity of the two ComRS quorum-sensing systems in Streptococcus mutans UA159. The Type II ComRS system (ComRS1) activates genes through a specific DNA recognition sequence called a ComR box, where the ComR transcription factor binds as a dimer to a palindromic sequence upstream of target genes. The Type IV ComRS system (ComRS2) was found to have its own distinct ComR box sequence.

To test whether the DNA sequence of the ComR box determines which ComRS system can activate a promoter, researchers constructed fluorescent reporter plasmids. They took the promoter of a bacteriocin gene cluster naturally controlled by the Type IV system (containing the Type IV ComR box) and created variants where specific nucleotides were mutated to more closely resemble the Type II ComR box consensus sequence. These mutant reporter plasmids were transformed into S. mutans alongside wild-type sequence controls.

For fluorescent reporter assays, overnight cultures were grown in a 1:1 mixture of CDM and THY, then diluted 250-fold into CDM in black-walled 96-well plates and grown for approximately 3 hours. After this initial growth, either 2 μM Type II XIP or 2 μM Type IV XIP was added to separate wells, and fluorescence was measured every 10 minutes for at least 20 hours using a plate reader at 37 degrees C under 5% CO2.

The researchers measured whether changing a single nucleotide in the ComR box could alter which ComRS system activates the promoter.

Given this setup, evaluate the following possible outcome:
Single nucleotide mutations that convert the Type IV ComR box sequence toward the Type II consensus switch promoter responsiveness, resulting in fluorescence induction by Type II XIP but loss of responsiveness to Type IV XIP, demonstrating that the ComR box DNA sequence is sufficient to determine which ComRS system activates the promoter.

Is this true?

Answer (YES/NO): YES